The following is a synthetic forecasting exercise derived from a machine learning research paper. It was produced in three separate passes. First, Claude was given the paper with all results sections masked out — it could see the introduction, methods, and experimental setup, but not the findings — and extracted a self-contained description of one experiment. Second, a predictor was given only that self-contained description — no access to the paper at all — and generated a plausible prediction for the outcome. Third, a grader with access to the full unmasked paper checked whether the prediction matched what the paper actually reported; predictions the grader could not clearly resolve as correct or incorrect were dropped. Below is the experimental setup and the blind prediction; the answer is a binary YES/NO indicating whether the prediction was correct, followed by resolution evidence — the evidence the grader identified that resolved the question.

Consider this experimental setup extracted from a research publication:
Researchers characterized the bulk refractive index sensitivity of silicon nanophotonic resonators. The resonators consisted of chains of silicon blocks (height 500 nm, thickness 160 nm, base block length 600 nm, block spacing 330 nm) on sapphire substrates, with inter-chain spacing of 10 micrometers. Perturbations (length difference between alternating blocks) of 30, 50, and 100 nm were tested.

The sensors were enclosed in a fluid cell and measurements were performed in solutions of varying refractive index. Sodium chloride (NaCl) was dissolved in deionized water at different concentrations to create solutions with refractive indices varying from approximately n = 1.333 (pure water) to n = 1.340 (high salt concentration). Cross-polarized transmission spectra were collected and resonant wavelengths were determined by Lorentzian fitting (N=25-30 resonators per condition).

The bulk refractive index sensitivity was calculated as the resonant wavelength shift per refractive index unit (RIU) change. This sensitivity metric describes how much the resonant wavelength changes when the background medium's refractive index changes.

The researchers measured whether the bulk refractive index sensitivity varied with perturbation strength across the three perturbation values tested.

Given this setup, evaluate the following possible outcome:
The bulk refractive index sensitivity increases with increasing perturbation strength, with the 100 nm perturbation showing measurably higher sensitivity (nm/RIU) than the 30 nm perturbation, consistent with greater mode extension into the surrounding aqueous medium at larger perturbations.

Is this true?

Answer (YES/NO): NO